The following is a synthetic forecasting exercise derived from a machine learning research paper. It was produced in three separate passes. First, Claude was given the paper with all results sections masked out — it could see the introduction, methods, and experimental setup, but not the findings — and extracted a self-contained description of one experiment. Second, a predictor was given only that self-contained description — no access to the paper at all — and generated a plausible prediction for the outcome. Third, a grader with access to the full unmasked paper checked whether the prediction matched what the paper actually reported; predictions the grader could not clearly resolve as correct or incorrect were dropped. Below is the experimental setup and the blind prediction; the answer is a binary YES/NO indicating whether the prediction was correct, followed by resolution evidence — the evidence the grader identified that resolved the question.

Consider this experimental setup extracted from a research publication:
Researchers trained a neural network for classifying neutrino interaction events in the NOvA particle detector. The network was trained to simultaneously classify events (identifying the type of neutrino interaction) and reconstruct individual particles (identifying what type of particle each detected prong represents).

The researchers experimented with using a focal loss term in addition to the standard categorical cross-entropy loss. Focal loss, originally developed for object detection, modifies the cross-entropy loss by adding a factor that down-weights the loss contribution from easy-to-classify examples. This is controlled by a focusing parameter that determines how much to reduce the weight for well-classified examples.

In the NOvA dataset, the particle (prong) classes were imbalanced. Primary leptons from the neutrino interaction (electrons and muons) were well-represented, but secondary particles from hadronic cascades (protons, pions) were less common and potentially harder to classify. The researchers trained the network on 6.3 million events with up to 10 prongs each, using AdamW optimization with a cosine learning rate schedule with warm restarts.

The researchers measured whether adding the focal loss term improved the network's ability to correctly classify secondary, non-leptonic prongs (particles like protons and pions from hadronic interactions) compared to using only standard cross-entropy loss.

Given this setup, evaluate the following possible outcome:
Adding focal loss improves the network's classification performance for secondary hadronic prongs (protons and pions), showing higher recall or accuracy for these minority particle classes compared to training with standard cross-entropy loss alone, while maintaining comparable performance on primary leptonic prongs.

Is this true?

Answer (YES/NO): NO